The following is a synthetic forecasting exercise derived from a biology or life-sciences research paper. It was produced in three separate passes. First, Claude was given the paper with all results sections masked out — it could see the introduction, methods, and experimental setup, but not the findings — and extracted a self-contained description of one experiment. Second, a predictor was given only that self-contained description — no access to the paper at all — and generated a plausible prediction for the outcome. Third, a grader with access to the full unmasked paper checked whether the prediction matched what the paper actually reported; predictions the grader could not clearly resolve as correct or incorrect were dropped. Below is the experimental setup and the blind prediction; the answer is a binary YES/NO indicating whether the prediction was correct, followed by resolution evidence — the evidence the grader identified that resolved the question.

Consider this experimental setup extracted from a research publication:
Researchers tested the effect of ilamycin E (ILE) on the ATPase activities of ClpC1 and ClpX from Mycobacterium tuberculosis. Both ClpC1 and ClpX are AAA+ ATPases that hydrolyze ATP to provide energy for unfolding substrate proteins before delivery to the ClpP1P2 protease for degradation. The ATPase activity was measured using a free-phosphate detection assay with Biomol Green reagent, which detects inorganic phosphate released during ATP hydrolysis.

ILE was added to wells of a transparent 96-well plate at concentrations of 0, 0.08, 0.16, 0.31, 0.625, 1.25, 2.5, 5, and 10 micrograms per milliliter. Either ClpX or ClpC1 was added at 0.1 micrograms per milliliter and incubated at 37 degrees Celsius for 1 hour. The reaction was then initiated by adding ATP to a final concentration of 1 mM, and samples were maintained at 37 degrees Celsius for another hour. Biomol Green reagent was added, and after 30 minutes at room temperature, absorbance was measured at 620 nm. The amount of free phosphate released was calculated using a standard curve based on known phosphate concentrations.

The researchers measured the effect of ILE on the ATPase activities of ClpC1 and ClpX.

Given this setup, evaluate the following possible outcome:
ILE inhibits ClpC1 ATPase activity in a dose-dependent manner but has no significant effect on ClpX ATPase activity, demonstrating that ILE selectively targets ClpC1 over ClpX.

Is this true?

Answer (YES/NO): NO